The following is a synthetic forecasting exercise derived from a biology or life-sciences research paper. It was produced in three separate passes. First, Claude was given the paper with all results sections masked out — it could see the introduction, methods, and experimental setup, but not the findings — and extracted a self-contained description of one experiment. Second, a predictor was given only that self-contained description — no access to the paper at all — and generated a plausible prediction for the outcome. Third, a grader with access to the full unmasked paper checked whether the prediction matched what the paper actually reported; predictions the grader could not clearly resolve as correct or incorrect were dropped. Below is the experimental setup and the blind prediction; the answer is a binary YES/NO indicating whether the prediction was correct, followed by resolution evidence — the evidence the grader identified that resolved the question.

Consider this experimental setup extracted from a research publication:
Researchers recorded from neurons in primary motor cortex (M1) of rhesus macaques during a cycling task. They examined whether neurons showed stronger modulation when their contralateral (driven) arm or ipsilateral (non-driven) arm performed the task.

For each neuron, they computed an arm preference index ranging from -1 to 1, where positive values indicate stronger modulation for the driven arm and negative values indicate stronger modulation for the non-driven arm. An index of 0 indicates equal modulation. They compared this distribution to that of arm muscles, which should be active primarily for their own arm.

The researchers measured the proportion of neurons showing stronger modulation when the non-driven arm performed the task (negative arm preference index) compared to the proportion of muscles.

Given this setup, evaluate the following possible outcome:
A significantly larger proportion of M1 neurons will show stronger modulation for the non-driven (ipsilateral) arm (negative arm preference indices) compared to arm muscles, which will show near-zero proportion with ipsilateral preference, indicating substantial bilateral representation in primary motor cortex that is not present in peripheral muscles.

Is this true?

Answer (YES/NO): YES